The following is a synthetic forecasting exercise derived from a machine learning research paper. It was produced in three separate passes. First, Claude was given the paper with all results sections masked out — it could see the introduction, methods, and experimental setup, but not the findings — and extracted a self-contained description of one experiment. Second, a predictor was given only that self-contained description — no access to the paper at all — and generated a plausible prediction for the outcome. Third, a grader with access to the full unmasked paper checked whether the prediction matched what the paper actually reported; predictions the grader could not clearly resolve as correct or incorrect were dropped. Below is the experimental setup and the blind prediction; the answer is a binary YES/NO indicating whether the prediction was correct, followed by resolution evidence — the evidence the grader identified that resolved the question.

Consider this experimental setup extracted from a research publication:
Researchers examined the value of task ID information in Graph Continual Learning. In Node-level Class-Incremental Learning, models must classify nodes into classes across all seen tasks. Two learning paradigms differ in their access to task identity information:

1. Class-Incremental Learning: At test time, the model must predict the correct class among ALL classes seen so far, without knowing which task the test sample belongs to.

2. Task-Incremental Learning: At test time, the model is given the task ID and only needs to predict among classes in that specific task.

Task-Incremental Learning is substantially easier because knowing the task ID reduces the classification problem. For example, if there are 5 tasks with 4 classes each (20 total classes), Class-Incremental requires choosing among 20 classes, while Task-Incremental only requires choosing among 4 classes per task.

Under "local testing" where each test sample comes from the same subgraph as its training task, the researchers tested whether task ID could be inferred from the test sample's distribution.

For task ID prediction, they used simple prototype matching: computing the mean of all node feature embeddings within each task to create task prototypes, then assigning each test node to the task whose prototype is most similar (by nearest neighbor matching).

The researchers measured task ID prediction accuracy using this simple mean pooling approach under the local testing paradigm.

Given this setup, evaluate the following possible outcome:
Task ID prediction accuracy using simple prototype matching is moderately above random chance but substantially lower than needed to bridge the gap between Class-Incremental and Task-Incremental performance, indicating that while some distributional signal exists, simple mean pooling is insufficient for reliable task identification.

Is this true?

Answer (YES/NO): NO